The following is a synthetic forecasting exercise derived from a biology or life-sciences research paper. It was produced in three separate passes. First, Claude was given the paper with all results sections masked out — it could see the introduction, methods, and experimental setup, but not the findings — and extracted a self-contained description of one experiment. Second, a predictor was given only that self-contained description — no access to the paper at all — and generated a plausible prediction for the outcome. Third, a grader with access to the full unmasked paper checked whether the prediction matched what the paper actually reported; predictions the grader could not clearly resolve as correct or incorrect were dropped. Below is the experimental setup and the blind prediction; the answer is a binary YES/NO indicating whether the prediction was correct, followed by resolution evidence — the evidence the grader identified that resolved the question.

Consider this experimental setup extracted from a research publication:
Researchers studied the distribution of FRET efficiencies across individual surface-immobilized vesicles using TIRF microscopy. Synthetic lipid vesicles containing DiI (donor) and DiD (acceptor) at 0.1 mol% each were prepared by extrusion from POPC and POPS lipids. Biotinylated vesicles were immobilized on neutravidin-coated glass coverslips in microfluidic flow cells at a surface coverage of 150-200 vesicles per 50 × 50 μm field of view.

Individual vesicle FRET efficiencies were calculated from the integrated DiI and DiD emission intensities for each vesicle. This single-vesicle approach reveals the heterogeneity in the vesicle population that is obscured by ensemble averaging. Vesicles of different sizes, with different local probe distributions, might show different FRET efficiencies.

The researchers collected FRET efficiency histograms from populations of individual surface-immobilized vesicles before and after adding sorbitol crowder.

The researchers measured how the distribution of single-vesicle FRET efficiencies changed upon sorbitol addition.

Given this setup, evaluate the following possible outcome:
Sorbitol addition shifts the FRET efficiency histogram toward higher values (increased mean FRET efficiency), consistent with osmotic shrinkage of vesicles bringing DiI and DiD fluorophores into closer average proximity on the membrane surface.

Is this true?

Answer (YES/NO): YES